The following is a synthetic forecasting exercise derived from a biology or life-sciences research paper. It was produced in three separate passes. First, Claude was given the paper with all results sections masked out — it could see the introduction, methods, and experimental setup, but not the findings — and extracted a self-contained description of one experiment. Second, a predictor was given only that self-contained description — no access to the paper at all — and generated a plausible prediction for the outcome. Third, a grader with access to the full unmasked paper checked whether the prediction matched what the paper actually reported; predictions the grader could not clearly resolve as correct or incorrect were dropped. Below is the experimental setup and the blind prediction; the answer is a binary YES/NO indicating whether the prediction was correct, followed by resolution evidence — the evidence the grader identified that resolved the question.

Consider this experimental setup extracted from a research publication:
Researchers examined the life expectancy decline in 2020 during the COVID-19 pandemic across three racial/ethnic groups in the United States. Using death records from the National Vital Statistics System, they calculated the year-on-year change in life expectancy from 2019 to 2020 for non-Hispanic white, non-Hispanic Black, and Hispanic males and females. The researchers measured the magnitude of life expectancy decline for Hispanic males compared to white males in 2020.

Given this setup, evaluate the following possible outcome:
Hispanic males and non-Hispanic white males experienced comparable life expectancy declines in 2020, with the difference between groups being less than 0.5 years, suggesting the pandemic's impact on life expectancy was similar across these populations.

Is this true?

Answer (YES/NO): NO